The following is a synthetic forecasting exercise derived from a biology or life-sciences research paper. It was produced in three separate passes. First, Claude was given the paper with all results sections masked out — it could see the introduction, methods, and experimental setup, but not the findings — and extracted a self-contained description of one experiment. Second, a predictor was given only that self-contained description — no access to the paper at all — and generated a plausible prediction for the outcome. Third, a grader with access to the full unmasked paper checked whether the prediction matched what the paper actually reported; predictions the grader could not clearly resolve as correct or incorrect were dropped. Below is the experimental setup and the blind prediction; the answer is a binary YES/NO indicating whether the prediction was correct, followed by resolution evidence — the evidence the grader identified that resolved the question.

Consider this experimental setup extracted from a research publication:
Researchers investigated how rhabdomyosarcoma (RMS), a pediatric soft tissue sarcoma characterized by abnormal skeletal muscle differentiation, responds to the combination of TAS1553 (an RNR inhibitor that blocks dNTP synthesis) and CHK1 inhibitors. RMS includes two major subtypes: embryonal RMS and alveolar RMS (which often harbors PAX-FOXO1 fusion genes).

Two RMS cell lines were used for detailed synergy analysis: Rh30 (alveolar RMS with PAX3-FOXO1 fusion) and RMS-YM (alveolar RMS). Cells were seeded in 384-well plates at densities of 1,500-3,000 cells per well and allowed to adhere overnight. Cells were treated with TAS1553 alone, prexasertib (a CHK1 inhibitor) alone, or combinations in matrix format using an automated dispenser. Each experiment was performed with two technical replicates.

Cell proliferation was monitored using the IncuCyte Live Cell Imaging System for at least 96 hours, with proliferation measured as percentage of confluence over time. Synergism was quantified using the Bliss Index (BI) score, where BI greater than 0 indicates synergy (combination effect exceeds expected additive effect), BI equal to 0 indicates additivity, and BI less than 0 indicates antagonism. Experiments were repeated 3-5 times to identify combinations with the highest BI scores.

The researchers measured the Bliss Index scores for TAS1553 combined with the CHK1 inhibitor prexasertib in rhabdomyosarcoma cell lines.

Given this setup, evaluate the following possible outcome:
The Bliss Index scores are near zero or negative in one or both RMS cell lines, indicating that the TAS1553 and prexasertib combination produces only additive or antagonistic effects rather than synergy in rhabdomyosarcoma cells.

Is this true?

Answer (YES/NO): NO